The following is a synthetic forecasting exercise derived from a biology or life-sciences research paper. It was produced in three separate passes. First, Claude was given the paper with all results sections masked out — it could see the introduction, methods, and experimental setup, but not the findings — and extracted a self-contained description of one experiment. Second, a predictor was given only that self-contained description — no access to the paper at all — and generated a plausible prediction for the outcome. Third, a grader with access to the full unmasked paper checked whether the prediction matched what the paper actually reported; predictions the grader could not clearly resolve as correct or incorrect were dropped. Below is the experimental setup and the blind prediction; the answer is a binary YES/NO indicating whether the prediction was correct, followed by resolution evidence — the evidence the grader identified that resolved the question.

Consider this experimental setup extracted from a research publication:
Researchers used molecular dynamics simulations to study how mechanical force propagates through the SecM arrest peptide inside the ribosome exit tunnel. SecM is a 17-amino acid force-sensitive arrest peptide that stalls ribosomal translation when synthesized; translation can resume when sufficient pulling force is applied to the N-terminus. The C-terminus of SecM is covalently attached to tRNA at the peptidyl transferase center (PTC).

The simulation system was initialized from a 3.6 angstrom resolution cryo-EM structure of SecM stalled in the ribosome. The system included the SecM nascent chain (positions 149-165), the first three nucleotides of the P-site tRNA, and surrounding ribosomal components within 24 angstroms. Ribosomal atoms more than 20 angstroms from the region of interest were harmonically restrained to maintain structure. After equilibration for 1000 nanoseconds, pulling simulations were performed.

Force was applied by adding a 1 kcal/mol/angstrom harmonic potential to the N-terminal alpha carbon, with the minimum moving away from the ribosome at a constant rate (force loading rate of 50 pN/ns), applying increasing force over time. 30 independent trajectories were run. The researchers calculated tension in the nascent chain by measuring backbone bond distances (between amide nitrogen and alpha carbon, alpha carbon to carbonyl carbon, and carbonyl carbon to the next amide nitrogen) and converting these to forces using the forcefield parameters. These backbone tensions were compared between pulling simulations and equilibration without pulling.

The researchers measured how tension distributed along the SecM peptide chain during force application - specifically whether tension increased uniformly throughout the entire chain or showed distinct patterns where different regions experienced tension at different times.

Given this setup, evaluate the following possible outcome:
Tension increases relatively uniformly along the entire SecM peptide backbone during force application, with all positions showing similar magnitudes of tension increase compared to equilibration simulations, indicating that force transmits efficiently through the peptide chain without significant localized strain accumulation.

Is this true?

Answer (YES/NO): NO